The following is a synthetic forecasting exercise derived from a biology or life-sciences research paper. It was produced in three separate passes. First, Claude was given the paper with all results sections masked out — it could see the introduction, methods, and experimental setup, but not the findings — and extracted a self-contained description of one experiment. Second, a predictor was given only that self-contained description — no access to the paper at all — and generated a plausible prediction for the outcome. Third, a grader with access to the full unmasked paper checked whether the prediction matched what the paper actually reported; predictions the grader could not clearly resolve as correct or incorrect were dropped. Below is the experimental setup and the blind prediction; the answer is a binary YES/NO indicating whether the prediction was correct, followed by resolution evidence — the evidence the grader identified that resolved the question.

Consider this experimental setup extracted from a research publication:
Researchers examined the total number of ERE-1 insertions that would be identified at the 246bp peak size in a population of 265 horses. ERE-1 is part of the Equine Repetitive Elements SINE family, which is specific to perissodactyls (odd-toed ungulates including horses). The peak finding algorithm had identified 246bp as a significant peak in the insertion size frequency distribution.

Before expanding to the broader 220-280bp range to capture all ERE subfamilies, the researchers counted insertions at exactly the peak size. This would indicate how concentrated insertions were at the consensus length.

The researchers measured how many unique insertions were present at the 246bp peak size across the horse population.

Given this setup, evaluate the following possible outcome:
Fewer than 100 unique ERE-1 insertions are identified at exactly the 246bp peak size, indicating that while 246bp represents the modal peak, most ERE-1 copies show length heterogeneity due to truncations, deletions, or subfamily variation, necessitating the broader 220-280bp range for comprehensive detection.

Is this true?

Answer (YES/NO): NO